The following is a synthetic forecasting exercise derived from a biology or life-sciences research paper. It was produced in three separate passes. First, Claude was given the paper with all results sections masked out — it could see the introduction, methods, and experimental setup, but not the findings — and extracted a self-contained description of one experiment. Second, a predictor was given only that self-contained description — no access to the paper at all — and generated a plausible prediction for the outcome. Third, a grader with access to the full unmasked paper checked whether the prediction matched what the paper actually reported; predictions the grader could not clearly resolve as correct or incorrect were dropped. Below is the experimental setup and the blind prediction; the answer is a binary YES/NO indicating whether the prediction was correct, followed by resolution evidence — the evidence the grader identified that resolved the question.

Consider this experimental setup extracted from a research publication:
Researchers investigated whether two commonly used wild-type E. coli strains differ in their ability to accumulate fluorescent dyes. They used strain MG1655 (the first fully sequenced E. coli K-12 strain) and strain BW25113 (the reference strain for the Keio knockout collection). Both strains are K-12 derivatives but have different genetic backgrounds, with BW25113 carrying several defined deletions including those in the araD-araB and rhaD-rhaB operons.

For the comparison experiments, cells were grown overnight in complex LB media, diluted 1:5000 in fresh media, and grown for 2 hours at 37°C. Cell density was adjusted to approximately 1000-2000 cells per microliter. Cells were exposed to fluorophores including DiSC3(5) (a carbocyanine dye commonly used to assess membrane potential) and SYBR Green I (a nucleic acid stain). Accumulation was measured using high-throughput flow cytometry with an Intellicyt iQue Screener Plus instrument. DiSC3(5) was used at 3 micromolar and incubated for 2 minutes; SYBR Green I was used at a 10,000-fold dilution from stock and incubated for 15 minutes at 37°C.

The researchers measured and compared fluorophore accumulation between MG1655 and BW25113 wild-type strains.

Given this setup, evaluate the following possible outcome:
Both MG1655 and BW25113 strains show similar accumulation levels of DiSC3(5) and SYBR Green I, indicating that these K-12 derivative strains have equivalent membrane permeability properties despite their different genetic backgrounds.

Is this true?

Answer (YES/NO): NO